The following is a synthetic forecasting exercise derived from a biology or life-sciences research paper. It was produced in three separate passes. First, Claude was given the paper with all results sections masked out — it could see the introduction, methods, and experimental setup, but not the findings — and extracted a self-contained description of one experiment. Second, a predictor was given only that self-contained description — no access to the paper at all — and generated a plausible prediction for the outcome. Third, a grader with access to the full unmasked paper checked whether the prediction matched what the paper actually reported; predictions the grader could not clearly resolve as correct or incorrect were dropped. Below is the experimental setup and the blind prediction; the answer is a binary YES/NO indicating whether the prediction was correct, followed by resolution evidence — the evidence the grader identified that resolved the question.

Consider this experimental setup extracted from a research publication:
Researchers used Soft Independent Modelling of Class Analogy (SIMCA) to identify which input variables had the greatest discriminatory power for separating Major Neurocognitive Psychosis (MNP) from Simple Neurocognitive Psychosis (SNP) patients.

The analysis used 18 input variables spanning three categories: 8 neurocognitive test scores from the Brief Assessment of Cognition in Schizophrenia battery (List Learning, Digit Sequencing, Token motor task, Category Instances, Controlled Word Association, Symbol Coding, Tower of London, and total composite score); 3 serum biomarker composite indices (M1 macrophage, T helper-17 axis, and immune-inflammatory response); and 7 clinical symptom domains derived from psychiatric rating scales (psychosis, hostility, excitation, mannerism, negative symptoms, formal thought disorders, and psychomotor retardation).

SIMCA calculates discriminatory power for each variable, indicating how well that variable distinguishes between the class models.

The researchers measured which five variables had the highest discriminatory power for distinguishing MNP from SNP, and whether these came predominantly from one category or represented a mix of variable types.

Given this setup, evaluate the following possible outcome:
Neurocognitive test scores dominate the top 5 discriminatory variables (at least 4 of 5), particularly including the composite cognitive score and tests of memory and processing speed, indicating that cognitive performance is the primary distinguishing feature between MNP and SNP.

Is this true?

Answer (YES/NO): NO